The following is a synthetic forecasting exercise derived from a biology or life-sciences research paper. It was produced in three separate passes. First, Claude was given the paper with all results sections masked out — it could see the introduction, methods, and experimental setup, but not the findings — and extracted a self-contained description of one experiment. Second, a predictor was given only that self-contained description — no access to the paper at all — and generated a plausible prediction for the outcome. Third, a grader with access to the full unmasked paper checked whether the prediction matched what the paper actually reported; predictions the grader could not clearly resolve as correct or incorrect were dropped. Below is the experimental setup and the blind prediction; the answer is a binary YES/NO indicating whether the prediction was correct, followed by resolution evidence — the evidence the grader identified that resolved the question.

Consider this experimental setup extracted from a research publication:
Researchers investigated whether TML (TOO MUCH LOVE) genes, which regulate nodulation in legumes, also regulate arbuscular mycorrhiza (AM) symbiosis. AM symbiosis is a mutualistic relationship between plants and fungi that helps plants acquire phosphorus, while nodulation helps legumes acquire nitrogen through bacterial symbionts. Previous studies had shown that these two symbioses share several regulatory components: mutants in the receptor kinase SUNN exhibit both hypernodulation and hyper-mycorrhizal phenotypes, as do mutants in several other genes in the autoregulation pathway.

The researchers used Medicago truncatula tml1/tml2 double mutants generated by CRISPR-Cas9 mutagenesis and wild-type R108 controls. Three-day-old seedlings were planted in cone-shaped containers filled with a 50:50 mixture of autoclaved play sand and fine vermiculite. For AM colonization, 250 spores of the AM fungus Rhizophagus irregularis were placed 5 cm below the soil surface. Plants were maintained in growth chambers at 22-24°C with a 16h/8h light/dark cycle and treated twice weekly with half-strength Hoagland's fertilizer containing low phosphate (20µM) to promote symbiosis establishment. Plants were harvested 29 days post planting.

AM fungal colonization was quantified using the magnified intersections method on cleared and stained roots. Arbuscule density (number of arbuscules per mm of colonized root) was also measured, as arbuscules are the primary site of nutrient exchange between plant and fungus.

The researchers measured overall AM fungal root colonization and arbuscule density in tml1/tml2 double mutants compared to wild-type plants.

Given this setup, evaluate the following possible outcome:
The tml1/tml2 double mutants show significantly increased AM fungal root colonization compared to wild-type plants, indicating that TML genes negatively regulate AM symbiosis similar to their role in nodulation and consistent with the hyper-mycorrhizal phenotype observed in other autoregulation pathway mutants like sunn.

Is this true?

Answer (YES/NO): NO